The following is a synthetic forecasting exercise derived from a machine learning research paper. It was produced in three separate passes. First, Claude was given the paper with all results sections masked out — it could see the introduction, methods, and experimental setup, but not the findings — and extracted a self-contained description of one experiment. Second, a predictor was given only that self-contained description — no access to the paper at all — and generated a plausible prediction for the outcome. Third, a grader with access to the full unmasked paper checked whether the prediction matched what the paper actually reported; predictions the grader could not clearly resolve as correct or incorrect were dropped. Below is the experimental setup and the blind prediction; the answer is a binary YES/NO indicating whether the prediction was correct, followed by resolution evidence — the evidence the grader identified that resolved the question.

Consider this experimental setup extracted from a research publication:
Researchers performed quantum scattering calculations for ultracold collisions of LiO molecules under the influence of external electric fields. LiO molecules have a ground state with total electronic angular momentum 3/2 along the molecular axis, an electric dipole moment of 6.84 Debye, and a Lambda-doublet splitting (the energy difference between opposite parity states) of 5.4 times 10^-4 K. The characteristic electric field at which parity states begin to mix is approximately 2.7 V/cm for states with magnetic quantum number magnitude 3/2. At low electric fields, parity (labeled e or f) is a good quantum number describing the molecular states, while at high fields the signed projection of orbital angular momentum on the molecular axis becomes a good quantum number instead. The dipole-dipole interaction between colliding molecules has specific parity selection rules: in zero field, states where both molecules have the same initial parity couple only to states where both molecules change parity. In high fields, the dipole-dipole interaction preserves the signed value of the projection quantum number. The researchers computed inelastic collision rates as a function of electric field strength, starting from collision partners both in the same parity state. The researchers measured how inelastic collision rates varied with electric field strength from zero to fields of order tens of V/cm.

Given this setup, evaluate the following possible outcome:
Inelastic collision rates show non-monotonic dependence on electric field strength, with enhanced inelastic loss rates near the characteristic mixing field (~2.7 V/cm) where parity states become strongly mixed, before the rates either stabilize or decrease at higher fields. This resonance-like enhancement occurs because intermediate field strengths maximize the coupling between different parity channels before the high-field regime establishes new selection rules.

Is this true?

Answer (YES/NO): YES